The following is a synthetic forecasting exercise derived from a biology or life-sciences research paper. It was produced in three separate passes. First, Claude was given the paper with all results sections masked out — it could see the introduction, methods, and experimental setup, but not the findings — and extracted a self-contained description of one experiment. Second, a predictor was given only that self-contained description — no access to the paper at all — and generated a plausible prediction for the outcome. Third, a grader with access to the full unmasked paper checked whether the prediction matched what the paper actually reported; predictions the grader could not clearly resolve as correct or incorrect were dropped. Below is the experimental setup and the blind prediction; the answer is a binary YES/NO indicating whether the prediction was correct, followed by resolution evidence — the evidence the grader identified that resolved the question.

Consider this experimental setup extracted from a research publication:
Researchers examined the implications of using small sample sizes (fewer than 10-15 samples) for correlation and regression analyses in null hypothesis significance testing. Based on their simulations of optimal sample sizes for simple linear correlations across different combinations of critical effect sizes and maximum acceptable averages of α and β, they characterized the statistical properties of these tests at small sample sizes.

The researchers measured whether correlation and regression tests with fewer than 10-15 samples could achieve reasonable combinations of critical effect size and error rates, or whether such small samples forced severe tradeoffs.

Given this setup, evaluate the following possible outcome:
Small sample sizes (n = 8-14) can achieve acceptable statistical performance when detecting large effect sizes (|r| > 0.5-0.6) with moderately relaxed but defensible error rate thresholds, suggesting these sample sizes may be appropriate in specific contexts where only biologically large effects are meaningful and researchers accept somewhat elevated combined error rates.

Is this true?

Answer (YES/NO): NO